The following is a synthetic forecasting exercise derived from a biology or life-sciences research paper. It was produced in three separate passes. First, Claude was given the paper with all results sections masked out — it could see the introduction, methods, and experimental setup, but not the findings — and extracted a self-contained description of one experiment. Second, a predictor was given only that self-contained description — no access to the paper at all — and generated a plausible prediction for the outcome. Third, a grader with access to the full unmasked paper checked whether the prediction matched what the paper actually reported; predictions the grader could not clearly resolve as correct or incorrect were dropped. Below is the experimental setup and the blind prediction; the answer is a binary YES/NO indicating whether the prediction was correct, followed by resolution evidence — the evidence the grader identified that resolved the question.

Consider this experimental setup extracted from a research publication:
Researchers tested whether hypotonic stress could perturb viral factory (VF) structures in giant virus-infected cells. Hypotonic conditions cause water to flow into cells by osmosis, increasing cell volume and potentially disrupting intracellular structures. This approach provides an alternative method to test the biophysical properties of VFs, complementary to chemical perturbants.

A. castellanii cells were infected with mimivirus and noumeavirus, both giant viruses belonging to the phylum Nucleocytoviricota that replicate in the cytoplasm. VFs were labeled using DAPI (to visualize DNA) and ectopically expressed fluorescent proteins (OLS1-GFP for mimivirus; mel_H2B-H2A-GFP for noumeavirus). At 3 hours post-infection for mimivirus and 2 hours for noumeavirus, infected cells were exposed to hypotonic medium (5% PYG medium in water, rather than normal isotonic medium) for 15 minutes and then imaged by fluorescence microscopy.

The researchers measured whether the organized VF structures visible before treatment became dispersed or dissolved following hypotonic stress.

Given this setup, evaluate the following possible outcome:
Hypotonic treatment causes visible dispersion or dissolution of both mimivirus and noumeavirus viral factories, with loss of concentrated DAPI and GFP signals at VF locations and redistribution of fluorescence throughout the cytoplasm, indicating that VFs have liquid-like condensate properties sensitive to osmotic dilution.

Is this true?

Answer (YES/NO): YES